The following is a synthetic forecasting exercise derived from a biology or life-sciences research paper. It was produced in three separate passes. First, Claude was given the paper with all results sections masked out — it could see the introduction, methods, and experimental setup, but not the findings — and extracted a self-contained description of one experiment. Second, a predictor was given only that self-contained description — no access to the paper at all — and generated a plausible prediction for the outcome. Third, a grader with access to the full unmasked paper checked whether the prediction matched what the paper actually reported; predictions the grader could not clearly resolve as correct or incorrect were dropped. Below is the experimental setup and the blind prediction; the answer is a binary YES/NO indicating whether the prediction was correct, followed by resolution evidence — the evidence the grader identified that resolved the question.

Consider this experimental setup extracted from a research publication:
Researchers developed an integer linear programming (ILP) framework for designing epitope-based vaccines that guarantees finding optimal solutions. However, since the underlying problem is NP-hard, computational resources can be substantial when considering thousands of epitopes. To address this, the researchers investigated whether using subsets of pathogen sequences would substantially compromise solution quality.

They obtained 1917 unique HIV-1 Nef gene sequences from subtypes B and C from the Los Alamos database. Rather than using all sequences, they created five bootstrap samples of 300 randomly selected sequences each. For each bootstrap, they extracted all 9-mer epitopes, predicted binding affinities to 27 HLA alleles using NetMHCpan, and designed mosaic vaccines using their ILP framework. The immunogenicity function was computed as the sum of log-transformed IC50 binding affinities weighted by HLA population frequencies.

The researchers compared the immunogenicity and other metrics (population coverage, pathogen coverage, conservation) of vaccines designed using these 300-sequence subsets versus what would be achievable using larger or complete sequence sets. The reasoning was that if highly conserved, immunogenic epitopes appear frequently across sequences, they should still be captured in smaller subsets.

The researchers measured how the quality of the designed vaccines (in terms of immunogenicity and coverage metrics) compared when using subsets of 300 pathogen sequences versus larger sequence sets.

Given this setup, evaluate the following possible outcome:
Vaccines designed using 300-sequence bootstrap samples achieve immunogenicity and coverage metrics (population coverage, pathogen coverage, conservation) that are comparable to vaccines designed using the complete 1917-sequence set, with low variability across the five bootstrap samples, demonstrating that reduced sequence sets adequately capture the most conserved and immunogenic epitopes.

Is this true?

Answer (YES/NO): YES